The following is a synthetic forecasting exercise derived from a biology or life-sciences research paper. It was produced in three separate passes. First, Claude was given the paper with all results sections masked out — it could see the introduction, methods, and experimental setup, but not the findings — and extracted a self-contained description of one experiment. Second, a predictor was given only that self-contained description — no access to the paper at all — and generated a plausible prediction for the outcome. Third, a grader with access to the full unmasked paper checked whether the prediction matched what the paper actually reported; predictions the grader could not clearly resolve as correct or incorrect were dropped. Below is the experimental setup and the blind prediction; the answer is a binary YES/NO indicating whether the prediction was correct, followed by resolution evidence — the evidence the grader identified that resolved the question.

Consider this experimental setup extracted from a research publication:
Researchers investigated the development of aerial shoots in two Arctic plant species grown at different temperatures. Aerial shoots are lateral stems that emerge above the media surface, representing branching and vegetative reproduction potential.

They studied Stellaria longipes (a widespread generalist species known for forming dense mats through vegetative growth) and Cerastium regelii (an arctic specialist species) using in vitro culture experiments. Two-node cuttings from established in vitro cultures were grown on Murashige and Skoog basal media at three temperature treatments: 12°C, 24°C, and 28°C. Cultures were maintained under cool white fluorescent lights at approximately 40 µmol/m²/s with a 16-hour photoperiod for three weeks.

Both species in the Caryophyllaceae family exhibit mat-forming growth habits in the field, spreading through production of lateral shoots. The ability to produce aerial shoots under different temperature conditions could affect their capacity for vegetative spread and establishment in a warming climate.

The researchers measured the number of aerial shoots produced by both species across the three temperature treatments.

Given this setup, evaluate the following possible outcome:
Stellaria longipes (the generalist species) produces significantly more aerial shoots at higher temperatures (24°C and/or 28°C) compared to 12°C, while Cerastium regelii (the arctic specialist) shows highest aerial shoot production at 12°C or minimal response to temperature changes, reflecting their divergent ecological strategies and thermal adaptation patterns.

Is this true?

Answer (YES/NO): NO